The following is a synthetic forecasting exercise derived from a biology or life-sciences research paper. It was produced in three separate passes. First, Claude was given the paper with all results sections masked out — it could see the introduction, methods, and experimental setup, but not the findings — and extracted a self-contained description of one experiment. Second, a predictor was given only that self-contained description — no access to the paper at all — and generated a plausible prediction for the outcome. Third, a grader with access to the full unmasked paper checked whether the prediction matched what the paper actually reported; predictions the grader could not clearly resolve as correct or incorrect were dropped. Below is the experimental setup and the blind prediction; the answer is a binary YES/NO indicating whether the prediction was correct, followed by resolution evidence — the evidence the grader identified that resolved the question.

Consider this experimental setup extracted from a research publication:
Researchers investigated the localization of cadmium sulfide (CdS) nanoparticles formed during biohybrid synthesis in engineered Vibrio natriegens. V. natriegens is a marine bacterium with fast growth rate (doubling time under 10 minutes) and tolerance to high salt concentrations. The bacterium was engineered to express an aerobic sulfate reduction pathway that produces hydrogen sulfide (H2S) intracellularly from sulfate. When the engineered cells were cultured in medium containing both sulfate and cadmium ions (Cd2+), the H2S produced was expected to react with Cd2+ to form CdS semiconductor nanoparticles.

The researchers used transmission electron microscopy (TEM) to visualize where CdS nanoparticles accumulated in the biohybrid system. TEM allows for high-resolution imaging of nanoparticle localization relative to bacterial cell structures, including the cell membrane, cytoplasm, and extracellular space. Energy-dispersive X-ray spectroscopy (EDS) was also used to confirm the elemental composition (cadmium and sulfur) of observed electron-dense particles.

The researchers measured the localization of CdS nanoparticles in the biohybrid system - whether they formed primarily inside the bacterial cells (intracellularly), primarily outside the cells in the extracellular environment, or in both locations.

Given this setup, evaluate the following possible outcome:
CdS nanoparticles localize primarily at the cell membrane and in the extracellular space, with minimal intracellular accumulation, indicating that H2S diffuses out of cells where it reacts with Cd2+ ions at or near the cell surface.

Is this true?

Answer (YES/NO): YES